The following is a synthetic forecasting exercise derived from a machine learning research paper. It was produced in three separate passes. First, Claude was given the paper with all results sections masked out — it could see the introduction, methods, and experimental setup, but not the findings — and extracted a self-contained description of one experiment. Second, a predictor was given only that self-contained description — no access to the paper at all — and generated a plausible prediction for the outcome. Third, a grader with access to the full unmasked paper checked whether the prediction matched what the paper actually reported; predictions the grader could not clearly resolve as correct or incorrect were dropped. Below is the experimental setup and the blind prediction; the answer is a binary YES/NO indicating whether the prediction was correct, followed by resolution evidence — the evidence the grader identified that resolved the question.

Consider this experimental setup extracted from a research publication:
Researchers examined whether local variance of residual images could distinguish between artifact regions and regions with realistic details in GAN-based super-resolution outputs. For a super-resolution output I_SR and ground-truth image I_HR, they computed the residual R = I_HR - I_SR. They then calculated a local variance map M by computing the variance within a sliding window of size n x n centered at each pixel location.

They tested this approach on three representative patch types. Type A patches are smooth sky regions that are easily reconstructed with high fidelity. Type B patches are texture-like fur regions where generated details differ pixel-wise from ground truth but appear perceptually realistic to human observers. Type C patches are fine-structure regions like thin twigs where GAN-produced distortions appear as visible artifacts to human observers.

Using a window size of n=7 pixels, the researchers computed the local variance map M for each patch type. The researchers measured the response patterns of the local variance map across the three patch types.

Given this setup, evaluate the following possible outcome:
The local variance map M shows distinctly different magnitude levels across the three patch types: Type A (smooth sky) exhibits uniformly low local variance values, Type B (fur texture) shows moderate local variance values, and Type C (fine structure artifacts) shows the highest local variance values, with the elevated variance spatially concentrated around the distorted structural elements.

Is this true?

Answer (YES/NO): NO